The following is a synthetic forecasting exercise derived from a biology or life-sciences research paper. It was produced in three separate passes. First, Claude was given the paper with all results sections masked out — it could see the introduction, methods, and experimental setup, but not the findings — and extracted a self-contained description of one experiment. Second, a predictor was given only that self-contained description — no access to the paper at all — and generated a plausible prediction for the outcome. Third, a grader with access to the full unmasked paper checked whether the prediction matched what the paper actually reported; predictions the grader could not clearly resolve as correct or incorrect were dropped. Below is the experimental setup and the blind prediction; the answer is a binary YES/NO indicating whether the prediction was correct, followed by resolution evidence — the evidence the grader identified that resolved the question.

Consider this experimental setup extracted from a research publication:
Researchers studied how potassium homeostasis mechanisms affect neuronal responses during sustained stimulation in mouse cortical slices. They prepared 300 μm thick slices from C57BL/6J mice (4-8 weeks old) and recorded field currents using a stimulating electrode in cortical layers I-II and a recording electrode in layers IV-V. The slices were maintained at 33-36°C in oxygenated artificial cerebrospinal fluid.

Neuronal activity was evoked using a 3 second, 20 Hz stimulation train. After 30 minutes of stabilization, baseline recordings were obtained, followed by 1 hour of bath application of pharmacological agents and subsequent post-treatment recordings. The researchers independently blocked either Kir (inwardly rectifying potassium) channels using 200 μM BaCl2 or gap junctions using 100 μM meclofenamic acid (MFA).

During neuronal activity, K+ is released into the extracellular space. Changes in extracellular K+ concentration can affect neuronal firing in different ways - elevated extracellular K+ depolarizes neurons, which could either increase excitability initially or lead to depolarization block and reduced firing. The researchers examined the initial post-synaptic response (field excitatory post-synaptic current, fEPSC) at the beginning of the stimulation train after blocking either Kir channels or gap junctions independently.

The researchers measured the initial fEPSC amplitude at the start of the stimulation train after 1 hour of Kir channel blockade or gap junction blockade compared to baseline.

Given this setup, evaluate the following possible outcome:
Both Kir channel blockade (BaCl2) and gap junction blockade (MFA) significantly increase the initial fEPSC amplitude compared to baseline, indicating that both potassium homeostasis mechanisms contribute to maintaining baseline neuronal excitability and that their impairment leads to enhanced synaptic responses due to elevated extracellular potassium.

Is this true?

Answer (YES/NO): YES